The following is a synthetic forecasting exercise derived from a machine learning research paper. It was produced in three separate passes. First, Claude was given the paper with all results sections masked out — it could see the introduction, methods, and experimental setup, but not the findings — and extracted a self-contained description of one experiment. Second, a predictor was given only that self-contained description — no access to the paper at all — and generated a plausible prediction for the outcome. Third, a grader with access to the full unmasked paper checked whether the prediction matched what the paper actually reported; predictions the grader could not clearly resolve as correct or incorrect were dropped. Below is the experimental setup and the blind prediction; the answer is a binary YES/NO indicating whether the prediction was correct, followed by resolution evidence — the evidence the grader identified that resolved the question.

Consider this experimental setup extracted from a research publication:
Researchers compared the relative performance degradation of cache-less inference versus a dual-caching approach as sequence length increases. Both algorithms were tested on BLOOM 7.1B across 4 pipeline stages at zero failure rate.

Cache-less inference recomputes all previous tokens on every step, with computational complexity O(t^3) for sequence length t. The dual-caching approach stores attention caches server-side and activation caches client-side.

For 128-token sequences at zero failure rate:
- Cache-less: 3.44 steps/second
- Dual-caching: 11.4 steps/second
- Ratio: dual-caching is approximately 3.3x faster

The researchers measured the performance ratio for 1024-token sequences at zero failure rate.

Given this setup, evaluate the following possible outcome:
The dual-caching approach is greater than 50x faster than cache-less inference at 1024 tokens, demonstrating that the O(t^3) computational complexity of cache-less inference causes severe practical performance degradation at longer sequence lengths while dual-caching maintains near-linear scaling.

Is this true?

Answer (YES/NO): NO